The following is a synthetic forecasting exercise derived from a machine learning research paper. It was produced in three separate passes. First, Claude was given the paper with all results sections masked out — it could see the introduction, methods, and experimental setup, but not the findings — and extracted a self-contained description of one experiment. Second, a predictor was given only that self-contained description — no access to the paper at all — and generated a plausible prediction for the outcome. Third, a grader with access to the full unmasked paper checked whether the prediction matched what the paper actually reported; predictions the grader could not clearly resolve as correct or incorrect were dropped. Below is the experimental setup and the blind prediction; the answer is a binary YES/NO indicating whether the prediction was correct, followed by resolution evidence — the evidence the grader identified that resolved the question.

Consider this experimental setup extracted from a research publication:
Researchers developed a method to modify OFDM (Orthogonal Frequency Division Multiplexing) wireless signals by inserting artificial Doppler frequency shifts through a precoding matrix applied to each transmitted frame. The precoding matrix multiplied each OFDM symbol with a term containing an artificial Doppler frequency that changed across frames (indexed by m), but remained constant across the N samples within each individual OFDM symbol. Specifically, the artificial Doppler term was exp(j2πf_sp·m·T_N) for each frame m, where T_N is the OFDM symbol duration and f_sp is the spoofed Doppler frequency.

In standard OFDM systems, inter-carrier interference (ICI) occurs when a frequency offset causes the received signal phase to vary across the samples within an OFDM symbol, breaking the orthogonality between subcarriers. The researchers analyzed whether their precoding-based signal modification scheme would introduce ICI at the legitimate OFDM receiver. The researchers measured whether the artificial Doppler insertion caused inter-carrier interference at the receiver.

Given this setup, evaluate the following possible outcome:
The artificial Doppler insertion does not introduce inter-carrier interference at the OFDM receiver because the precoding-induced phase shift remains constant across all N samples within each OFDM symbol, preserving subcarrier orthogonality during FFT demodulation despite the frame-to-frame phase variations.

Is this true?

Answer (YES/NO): YES